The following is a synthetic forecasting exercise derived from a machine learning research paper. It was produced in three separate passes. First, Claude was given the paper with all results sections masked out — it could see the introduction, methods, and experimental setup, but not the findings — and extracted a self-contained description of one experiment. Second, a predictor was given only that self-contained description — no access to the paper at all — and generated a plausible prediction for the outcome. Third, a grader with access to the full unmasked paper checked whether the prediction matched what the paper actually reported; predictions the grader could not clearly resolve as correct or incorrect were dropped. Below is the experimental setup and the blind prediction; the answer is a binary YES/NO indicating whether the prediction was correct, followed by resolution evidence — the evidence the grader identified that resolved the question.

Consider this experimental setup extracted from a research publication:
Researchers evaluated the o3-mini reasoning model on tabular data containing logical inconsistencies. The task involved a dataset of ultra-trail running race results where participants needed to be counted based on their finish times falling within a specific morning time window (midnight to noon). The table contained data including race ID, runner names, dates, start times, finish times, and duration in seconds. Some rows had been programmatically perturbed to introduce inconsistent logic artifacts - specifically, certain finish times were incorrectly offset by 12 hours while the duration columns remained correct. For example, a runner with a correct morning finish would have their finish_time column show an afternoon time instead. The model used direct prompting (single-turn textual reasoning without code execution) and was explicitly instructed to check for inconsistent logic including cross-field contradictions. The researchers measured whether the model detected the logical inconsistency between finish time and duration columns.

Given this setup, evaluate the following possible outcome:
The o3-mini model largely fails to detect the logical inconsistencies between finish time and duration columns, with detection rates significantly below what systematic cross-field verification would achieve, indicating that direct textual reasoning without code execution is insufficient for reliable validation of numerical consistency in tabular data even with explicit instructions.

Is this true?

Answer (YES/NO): YES